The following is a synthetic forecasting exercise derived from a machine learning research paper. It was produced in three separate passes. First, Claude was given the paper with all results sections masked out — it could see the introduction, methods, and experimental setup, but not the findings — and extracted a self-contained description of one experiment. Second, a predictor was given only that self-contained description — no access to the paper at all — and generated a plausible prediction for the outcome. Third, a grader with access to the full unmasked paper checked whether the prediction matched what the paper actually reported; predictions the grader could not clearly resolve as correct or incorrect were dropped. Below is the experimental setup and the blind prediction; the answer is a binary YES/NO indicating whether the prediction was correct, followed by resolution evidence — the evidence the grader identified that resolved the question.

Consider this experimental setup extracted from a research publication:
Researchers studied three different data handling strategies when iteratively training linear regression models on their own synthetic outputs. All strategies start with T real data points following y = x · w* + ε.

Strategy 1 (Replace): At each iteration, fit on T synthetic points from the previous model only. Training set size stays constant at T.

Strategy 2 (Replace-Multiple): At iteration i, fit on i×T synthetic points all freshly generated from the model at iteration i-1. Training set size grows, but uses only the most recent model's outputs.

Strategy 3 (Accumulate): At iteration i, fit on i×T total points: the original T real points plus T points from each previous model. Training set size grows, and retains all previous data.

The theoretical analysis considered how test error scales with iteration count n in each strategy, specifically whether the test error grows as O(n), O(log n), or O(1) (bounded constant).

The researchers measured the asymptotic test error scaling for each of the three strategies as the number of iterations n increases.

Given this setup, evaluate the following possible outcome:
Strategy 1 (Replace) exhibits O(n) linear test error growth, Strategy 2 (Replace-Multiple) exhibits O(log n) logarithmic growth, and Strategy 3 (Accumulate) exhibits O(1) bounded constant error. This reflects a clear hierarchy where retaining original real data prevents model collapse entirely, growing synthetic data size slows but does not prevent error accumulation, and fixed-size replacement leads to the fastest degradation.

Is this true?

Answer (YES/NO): YES